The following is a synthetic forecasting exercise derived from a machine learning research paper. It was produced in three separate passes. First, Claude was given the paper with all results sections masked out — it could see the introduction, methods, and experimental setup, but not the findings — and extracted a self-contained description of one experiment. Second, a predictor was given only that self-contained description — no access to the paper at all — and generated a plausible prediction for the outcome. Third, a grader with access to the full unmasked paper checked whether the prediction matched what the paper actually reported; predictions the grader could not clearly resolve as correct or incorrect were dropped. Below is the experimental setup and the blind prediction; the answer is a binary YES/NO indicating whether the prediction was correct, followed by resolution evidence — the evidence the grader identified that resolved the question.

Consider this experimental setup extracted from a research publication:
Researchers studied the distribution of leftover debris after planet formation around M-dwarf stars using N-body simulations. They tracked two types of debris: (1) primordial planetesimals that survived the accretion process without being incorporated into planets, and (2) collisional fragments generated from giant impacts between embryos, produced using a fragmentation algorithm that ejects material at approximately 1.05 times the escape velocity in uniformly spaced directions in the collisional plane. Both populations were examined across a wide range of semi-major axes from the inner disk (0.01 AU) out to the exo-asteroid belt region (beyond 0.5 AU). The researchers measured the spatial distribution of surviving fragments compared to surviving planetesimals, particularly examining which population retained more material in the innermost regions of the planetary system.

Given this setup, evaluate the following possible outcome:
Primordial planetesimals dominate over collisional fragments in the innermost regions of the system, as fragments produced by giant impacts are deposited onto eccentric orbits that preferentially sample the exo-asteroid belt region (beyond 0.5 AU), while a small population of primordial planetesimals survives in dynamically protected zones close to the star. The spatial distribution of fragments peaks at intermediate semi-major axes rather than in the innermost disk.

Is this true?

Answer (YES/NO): NO